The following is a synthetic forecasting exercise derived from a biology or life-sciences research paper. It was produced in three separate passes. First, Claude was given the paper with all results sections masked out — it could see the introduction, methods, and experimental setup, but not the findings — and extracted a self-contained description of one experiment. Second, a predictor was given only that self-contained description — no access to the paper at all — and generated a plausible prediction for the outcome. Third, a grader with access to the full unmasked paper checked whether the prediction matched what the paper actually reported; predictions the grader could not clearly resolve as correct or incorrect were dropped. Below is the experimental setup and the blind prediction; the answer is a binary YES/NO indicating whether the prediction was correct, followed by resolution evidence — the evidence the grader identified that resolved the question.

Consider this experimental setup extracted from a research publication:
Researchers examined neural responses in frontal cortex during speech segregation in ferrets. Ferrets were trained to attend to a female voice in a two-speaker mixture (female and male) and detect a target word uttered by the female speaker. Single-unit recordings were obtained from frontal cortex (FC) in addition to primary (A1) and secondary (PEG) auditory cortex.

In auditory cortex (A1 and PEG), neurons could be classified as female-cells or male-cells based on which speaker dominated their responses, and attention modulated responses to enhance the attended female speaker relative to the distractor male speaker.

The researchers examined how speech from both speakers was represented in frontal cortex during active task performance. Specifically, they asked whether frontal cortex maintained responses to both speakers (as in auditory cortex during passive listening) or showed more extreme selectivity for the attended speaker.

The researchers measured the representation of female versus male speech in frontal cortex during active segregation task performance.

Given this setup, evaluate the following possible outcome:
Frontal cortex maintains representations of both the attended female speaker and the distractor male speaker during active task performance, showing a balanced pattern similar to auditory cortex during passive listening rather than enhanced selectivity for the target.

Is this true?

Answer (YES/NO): NO